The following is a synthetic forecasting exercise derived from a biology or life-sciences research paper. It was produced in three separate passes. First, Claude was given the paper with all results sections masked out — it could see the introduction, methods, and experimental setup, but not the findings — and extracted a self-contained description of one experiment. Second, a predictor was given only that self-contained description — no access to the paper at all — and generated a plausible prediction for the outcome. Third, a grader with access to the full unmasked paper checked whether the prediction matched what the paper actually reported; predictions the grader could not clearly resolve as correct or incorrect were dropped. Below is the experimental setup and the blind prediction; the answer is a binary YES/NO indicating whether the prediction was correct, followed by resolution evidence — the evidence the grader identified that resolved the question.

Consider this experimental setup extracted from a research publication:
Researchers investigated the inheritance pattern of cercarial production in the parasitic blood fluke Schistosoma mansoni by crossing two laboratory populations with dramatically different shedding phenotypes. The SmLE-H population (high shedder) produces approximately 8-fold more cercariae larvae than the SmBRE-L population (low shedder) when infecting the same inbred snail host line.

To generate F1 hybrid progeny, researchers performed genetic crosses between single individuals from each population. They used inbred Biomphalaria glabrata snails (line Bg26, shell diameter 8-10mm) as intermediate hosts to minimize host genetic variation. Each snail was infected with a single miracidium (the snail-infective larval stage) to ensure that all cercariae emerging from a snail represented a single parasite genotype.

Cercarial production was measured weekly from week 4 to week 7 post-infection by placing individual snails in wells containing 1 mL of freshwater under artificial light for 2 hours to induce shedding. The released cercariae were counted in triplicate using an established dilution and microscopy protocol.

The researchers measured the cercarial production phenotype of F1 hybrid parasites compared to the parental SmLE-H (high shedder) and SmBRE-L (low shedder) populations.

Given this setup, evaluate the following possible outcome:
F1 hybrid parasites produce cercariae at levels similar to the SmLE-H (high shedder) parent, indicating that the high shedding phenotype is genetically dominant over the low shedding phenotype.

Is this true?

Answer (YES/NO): NO